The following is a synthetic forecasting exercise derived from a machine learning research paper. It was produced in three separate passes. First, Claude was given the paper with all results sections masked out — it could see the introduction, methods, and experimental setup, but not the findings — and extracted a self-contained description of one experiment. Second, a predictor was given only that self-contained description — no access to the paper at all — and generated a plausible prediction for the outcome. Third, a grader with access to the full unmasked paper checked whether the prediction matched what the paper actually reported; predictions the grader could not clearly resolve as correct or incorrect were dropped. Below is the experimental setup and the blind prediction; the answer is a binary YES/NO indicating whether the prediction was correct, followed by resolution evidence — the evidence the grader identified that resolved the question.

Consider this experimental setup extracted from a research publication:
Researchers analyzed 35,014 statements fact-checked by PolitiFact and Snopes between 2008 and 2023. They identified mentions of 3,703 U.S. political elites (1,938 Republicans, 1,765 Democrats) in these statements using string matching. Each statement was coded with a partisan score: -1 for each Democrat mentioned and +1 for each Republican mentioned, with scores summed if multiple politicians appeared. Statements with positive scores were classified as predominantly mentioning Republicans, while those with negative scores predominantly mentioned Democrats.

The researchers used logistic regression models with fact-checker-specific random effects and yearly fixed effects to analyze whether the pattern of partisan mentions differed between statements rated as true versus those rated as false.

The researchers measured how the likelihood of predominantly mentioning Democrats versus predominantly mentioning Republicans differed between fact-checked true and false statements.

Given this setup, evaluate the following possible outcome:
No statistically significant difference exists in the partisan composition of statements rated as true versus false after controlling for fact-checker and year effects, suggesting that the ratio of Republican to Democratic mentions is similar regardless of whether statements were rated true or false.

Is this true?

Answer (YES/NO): NO